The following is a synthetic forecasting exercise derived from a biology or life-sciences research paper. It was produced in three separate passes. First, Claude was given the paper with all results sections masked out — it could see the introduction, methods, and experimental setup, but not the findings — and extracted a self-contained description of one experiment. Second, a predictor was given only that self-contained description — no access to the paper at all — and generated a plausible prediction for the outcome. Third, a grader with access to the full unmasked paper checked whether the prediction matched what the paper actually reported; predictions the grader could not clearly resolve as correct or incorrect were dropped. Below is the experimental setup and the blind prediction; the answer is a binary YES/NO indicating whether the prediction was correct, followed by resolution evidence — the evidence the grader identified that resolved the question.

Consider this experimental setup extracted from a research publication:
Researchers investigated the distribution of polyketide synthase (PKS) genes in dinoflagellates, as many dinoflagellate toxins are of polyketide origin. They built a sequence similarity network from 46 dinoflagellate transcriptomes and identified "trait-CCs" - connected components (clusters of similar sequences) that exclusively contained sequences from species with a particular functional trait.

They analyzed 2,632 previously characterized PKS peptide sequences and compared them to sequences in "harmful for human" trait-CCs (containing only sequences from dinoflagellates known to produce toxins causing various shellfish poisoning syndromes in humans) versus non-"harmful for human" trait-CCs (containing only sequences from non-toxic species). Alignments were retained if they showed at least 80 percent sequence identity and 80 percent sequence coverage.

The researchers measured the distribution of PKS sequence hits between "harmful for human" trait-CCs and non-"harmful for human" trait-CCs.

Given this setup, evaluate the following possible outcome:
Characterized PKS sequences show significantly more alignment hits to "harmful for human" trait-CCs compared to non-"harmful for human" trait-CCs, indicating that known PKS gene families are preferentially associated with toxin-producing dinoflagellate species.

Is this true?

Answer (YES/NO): NO